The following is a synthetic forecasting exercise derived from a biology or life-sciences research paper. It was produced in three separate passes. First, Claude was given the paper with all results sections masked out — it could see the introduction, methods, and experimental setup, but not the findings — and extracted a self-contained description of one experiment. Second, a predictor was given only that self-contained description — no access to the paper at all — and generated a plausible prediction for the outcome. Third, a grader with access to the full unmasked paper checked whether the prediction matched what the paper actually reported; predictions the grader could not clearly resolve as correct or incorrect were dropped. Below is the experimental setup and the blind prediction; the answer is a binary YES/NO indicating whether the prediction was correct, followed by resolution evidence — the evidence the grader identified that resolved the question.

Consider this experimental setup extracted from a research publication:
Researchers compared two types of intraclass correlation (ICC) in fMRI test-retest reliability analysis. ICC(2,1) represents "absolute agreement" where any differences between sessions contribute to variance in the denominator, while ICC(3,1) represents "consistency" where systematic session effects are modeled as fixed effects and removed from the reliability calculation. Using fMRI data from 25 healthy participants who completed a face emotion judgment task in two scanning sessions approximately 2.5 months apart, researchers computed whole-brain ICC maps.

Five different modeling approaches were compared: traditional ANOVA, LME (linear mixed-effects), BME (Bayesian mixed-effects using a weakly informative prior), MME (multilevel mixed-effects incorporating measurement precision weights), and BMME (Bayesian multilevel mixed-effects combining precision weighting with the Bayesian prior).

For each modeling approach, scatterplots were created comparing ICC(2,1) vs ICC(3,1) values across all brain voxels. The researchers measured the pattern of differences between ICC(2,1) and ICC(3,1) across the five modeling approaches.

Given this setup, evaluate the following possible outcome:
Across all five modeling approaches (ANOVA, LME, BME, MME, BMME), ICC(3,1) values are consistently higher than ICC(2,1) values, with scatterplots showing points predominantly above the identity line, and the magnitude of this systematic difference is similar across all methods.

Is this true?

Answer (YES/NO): NO